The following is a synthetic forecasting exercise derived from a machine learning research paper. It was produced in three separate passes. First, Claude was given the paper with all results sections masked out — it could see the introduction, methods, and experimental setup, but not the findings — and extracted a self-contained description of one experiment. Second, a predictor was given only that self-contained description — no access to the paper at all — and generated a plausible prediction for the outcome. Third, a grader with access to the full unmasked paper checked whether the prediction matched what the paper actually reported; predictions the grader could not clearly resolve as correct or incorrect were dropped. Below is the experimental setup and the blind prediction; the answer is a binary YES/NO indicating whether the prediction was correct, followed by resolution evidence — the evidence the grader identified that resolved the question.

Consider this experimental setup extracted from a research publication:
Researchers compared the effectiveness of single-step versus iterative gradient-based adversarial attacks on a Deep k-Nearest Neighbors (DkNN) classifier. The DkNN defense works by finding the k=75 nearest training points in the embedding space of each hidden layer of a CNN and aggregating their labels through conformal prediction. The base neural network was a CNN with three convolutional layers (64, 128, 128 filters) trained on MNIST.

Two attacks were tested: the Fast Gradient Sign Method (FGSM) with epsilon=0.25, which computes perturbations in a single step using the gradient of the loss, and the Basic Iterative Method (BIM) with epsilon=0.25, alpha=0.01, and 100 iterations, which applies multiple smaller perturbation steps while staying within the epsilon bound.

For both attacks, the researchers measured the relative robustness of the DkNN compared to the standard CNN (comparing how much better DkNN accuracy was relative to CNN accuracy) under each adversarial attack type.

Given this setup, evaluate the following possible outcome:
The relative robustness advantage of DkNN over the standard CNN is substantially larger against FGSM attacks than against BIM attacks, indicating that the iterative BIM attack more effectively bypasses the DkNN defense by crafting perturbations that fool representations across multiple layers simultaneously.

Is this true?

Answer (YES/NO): YES